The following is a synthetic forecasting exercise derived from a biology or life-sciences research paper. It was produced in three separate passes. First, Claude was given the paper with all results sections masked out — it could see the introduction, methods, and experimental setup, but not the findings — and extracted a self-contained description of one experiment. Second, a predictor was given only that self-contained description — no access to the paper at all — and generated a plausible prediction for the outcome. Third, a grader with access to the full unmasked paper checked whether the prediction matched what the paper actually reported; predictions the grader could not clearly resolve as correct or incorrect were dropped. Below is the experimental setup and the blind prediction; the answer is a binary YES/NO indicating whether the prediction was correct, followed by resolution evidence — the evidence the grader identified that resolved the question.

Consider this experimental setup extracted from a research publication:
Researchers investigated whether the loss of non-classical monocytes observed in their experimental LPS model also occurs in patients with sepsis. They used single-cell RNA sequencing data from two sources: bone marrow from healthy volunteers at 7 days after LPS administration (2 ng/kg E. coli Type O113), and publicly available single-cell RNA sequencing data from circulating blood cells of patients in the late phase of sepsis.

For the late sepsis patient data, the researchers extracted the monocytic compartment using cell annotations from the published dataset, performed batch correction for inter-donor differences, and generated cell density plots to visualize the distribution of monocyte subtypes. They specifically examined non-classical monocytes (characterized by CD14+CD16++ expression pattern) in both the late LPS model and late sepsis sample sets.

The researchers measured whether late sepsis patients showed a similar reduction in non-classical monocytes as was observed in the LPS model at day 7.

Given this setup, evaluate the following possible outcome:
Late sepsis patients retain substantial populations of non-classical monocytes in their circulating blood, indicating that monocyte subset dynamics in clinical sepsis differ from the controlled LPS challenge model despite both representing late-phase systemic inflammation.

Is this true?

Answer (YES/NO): NO